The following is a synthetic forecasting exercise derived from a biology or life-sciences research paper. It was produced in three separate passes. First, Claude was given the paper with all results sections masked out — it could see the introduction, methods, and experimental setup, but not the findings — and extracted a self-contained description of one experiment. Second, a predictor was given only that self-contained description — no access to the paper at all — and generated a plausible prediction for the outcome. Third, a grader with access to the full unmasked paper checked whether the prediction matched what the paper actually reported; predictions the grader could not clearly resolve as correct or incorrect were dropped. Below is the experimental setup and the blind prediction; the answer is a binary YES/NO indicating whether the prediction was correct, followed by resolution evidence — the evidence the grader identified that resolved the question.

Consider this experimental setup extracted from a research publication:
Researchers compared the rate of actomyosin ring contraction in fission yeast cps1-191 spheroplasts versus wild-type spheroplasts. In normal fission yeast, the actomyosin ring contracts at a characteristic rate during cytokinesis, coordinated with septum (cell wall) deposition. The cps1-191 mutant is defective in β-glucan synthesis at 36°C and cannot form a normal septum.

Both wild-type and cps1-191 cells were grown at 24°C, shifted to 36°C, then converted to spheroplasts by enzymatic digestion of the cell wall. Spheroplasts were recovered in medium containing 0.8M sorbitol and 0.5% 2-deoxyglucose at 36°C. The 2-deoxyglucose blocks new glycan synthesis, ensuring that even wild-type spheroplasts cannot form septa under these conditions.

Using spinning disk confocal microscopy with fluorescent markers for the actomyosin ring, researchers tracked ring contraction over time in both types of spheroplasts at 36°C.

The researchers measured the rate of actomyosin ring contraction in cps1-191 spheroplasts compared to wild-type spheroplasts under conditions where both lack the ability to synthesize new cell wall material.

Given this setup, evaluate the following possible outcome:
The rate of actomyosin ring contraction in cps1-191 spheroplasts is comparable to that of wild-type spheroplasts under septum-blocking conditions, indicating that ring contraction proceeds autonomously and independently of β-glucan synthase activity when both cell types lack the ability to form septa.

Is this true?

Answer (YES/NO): NO